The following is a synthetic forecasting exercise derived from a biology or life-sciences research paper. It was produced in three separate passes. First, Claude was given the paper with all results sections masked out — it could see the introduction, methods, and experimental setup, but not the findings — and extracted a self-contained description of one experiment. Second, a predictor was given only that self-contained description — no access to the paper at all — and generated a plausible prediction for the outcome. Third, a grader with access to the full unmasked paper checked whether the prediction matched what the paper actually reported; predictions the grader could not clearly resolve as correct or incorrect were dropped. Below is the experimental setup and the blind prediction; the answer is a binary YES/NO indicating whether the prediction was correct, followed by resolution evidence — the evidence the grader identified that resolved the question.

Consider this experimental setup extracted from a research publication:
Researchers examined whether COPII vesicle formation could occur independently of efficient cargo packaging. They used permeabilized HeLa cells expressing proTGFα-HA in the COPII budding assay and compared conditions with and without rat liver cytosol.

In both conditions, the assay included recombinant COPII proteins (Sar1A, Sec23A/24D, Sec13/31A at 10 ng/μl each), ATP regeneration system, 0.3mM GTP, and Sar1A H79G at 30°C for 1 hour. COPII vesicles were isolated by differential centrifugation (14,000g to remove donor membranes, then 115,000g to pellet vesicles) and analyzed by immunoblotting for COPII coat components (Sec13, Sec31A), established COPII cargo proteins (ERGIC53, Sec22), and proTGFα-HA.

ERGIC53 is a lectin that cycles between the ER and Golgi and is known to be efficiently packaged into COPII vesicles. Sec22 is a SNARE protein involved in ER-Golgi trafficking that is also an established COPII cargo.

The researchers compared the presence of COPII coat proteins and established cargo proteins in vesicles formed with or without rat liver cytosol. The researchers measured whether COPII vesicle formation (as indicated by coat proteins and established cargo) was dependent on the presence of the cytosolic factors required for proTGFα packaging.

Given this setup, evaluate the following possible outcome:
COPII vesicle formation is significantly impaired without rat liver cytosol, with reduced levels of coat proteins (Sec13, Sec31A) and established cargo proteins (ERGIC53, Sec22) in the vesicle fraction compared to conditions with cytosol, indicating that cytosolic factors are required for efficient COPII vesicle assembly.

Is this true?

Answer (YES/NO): NO